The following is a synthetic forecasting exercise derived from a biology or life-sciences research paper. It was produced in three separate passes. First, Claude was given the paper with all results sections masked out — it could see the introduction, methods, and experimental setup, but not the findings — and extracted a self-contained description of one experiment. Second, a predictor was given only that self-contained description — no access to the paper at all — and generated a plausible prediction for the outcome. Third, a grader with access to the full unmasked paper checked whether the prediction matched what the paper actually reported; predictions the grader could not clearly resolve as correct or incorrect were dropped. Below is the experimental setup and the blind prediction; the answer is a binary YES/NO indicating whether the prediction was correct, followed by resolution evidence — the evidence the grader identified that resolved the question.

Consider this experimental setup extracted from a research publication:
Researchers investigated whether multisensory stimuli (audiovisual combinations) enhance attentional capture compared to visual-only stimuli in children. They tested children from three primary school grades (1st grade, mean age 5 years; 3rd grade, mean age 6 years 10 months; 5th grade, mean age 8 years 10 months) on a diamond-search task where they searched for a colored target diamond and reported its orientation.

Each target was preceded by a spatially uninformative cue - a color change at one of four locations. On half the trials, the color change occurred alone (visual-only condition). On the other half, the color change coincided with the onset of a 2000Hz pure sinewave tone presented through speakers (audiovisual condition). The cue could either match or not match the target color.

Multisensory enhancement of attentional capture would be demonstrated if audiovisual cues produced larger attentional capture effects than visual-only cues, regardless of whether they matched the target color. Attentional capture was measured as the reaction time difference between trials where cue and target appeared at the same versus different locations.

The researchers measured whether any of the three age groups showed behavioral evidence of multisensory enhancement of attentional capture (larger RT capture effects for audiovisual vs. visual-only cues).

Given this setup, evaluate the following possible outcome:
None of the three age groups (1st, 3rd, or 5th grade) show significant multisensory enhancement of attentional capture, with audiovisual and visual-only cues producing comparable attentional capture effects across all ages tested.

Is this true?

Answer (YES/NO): YES